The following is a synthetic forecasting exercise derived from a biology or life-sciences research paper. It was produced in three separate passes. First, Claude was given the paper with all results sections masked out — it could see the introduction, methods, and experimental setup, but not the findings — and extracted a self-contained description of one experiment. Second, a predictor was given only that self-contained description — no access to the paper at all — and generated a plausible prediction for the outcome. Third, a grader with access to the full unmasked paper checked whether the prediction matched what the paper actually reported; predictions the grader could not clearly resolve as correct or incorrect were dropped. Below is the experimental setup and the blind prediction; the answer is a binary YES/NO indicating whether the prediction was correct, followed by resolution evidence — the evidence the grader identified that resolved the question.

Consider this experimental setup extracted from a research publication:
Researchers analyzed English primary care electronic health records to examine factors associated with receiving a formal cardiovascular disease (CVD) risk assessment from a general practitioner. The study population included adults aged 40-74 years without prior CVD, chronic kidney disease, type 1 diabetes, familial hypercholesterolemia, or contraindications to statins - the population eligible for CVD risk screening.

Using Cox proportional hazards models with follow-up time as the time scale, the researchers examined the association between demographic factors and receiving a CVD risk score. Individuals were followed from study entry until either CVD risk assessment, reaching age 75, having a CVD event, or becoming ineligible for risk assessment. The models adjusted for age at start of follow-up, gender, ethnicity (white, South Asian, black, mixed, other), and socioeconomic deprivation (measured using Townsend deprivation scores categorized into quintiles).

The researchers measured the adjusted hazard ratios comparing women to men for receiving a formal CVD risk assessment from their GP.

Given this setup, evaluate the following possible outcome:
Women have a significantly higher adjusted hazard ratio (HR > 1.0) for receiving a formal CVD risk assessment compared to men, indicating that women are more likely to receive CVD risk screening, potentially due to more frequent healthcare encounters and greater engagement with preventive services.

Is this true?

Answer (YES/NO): YES